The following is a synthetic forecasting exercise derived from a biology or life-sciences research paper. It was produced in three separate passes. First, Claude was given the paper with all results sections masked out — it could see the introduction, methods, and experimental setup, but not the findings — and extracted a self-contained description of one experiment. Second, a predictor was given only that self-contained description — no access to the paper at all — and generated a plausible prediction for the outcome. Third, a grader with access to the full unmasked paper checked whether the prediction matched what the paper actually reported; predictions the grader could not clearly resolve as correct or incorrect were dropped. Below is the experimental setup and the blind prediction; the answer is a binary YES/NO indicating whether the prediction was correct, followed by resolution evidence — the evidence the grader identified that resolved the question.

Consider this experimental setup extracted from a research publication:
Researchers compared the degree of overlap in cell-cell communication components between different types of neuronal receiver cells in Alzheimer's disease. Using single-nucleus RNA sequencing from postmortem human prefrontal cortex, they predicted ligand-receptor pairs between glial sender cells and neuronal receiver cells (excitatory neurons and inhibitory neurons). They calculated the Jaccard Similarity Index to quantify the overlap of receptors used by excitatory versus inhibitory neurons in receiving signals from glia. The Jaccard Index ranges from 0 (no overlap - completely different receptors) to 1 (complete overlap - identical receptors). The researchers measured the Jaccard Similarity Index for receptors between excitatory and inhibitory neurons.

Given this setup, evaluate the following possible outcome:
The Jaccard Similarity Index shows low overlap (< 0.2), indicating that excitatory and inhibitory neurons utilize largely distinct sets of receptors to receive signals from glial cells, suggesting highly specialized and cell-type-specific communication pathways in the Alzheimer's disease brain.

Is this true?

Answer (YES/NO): NO